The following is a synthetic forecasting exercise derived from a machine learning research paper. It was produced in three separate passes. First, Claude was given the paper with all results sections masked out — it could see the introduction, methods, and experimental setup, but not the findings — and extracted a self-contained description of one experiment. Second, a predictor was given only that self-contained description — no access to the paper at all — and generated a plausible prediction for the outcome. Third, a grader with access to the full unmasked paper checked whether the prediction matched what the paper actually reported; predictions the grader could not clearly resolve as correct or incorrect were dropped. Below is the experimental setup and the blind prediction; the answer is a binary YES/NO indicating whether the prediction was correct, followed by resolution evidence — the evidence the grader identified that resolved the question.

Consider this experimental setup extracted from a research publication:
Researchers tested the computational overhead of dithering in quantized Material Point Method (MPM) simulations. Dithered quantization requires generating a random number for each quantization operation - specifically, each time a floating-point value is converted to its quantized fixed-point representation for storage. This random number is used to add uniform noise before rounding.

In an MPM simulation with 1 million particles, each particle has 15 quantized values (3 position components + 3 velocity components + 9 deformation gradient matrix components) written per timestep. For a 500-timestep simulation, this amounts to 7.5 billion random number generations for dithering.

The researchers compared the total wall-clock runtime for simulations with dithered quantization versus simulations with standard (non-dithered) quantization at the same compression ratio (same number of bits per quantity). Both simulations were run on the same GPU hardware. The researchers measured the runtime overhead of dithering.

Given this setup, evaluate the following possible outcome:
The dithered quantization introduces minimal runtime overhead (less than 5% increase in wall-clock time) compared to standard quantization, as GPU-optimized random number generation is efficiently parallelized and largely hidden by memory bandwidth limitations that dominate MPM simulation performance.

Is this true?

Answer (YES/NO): YES